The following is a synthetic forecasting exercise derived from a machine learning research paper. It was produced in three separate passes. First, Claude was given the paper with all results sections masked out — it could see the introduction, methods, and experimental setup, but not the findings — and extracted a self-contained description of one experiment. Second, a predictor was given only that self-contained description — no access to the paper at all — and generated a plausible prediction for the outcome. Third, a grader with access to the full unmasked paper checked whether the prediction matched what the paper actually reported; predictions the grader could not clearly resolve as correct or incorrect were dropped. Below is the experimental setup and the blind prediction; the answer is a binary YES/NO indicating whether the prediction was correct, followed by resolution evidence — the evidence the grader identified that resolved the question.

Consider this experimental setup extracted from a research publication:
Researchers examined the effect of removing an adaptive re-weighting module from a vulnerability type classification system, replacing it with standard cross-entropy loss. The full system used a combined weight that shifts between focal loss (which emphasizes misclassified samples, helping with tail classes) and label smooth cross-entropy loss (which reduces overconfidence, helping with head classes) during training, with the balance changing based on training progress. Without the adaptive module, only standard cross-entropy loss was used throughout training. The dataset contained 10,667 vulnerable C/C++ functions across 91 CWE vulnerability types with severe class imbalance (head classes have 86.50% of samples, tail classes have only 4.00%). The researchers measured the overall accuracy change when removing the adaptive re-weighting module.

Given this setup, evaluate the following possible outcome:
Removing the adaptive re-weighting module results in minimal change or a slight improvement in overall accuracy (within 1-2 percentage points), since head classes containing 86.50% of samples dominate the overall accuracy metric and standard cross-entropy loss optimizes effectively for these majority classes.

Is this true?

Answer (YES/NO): NO